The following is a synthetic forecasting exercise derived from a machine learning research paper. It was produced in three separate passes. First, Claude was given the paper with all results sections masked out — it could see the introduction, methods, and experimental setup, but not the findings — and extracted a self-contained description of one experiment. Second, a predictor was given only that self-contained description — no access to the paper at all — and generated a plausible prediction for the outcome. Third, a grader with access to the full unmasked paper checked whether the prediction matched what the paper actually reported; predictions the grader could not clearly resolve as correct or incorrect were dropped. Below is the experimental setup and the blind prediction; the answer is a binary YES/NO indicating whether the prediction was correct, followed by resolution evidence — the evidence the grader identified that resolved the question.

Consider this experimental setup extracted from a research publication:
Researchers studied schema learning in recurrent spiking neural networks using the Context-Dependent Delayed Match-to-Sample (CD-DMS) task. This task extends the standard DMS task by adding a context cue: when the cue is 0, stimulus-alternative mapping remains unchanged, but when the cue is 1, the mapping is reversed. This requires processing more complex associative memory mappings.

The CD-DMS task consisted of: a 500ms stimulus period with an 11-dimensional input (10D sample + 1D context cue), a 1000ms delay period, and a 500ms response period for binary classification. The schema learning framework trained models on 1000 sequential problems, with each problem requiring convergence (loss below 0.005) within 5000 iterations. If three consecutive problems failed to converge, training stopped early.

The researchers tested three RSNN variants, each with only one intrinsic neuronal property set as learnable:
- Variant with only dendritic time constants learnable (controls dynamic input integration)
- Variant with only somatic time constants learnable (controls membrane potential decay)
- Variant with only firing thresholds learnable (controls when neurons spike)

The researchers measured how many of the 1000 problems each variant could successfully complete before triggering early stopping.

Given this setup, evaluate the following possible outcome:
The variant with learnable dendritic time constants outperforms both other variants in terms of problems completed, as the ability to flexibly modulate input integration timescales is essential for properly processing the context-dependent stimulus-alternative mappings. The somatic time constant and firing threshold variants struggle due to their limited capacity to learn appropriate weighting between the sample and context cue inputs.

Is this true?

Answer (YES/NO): YES